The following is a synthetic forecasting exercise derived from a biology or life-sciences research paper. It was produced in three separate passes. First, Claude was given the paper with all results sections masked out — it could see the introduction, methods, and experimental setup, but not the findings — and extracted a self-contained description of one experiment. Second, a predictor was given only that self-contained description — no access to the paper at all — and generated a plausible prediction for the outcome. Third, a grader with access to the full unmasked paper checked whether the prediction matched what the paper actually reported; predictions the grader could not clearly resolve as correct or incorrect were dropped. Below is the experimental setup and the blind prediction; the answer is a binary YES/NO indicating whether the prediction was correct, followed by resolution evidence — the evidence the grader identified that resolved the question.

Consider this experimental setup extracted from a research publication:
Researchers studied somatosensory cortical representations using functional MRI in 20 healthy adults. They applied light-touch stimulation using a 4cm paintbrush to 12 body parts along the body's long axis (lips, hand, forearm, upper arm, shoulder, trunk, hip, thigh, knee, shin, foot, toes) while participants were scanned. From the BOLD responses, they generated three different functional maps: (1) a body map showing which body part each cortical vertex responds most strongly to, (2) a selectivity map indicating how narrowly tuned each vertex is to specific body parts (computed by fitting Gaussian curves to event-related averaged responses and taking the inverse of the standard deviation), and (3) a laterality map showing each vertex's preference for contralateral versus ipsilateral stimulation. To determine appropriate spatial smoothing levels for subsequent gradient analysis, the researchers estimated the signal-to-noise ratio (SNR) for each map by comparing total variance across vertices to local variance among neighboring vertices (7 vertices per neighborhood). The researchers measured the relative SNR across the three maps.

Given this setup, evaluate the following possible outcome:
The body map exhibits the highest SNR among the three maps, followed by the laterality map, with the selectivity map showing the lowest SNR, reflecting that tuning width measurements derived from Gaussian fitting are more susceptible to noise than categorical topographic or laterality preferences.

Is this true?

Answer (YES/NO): YES